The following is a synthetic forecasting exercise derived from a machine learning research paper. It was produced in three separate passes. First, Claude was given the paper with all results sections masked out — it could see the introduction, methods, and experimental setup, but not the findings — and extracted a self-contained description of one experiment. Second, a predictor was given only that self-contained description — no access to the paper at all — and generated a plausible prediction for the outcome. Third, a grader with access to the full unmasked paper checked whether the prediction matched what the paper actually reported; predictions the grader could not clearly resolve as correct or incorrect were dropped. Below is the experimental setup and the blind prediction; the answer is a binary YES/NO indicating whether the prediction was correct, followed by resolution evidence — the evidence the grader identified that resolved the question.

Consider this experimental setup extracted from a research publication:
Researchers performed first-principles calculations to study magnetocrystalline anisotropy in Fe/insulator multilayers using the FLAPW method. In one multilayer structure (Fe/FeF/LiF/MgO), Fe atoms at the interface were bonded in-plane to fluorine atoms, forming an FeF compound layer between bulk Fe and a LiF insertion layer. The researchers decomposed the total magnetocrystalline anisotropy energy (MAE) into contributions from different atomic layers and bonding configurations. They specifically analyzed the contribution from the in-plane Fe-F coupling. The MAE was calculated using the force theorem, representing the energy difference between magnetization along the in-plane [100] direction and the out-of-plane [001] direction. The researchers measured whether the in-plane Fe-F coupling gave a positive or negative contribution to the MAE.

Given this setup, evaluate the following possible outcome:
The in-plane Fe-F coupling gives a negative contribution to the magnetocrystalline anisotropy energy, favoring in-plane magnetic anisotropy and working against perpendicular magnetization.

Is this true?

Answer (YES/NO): NO